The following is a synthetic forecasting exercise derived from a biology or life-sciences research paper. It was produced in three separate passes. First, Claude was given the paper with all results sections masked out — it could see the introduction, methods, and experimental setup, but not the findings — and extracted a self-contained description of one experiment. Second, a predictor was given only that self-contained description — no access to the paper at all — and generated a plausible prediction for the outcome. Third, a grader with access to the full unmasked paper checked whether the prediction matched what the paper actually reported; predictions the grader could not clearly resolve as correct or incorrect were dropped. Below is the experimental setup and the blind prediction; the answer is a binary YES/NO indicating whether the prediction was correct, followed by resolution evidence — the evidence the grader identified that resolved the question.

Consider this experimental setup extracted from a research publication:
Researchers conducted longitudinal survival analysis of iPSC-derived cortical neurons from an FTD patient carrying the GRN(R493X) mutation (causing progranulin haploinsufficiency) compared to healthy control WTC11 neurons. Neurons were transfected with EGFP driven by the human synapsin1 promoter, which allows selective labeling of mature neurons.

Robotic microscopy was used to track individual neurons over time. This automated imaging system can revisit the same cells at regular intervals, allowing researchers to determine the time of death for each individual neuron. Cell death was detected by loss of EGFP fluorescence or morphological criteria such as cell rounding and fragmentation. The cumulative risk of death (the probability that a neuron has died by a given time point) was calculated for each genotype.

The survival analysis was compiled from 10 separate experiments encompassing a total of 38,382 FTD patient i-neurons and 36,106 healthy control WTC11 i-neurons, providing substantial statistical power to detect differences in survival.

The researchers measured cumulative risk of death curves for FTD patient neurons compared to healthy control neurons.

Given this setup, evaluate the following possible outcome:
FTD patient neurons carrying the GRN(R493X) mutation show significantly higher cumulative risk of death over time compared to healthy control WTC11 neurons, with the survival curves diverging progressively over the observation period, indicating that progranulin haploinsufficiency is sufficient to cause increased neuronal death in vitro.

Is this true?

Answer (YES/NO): YES